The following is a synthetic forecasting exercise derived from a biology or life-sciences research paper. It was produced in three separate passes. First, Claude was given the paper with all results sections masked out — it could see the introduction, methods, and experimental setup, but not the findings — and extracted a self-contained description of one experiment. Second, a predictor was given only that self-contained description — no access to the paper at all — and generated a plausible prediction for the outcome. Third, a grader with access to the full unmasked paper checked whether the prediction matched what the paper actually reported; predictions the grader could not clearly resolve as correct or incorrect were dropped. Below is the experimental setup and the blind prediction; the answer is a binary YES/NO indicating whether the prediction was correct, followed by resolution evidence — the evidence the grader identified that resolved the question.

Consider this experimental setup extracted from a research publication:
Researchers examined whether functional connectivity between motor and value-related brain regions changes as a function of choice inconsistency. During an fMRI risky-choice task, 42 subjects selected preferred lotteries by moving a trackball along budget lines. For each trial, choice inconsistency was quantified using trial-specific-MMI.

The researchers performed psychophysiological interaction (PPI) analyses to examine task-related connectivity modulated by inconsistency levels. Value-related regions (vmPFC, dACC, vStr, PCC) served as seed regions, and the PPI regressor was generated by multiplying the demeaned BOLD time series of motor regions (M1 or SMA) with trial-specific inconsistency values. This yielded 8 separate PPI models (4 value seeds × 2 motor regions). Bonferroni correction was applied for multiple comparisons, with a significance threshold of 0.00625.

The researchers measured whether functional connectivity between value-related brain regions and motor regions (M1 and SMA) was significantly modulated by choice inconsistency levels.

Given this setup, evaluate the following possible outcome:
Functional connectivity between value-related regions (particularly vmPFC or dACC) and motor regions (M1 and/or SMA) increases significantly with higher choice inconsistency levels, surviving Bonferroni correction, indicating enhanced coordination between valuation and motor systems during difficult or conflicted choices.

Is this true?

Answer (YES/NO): YES